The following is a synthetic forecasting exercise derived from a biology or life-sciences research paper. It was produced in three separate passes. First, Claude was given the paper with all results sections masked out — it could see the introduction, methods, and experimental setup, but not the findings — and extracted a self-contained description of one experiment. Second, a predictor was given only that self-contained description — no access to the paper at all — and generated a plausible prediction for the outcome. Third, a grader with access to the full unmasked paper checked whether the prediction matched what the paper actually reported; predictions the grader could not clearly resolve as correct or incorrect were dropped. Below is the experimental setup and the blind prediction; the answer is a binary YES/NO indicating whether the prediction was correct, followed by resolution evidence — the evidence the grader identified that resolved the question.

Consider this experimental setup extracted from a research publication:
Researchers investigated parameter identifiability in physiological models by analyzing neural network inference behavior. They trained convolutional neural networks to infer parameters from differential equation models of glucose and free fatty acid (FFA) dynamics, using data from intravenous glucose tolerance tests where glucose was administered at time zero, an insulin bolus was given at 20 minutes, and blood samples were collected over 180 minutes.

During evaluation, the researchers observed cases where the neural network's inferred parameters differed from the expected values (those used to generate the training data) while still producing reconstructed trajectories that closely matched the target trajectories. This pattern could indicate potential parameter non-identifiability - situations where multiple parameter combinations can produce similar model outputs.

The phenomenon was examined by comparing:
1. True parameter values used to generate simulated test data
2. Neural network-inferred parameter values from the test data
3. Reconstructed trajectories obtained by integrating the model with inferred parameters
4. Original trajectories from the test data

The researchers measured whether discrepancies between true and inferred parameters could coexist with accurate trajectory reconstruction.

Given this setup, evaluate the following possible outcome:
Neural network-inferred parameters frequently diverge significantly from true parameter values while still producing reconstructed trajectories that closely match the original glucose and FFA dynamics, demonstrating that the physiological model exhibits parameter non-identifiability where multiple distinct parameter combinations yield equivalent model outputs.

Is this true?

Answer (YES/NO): NO